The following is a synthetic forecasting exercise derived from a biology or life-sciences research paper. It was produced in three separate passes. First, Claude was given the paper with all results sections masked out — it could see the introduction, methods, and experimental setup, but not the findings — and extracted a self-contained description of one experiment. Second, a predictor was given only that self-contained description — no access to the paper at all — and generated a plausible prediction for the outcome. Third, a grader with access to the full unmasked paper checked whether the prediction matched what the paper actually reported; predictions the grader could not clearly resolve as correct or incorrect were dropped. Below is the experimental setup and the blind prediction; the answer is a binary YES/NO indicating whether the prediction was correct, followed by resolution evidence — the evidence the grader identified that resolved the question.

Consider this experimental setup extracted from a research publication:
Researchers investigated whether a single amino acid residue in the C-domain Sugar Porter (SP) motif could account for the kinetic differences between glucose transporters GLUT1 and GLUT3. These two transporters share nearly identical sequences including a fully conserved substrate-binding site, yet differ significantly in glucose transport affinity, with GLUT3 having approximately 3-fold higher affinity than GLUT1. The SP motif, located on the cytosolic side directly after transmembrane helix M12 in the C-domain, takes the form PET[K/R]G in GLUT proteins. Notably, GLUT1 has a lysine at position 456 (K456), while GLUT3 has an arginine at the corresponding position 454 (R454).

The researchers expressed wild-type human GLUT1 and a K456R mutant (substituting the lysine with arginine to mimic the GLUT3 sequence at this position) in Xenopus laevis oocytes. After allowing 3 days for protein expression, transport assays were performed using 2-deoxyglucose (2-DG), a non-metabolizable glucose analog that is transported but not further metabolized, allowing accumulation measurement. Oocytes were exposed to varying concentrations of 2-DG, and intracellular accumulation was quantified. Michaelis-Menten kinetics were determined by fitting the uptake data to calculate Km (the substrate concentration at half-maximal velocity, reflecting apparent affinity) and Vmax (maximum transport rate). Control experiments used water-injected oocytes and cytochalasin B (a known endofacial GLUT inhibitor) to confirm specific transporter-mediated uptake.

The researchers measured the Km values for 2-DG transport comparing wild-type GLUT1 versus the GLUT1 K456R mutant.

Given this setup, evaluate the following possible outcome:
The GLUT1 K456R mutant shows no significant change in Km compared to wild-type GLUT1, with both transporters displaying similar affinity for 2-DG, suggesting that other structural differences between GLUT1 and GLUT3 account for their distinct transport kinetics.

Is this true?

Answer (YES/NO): NO